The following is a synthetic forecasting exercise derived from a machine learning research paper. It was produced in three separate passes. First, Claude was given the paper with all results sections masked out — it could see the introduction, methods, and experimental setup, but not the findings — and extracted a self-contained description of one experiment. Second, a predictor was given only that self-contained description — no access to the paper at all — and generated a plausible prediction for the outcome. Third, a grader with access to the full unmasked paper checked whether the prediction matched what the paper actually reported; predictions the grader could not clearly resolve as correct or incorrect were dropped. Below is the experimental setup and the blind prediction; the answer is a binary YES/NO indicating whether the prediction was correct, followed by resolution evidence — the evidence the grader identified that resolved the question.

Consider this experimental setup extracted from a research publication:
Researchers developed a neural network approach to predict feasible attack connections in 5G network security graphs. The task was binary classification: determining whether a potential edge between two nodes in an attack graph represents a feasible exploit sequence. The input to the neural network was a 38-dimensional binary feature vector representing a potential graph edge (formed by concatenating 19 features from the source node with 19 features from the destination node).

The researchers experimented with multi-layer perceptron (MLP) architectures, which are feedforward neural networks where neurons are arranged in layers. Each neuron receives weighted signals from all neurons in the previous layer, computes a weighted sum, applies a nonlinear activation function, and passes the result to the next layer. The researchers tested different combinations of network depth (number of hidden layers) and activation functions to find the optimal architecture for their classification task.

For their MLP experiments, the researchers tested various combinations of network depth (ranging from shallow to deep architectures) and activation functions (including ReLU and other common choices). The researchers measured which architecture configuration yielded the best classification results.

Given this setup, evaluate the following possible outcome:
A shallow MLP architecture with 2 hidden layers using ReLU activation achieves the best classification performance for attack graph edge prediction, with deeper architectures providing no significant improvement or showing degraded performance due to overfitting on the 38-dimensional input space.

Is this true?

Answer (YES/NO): NO